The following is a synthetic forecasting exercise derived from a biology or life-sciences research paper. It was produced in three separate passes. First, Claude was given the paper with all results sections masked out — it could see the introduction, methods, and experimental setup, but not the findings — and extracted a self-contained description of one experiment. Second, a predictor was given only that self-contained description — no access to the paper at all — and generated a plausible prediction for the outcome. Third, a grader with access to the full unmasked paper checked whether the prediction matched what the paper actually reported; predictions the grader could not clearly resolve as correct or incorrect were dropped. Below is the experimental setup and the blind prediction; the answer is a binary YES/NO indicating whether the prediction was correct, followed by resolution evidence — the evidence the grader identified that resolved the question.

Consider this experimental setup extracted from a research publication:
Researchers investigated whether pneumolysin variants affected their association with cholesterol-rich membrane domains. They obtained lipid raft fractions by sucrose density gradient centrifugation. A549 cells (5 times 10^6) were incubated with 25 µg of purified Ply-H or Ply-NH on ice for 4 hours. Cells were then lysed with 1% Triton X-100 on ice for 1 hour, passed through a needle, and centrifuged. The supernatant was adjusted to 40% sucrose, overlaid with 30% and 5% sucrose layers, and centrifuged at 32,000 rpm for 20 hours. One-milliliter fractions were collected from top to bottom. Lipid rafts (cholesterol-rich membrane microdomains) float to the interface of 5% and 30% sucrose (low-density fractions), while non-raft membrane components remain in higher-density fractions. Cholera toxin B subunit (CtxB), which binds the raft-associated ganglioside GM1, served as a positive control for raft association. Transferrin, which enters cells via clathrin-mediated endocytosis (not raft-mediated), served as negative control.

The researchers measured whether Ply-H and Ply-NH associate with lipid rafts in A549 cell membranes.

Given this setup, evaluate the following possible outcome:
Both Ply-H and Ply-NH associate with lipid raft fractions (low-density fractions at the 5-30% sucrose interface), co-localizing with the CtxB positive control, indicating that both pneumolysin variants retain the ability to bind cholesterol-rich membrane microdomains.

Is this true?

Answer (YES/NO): YES